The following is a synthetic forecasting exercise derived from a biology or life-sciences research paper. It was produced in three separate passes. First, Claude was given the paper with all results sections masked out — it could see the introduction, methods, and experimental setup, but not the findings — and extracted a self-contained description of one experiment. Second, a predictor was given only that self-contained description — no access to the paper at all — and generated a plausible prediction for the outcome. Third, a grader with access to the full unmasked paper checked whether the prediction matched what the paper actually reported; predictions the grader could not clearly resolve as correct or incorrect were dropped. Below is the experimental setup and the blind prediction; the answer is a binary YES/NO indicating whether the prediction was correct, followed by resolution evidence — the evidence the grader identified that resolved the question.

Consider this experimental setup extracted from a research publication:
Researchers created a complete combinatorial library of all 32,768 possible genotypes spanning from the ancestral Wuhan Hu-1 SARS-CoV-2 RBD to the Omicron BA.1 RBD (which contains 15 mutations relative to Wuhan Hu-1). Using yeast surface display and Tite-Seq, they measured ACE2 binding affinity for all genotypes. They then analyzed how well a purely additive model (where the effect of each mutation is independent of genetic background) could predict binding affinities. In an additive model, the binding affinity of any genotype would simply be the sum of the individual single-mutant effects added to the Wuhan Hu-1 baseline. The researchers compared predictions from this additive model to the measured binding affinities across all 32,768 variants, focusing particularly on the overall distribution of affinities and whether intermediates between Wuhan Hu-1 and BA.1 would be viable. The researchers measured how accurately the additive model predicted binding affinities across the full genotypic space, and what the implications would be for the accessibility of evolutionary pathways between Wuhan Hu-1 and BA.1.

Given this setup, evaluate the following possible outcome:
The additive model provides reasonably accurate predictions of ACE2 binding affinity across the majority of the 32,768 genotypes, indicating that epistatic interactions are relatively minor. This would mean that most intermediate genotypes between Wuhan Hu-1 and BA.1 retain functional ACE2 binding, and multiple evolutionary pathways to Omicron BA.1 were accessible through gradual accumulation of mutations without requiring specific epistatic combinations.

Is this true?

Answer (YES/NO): NO